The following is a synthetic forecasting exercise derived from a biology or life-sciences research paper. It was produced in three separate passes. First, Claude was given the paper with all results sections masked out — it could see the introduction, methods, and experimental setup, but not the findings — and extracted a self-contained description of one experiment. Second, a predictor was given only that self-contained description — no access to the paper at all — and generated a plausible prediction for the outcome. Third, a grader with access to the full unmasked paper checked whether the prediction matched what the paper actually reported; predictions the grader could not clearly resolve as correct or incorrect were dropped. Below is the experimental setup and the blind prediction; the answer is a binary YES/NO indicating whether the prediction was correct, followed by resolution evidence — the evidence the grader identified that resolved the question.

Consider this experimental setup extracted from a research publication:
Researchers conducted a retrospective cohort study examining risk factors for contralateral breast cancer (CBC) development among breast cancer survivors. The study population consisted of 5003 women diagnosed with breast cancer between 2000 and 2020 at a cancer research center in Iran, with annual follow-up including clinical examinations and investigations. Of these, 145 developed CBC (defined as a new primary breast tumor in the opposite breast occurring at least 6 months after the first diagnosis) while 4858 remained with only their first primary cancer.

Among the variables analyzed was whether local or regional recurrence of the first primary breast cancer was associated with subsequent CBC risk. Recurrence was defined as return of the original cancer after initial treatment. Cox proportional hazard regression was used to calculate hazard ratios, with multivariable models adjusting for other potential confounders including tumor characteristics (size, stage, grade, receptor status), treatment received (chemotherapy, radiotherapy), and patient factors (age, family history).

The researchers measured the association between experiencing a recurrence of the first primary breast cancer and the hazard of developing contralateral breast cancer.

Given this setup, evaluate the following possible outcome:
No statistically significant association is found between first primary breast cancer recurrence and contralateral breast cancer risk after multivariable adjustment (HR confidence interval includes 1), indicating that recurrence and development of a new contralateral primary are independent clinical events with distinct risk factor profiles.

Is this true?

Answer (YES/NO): NO